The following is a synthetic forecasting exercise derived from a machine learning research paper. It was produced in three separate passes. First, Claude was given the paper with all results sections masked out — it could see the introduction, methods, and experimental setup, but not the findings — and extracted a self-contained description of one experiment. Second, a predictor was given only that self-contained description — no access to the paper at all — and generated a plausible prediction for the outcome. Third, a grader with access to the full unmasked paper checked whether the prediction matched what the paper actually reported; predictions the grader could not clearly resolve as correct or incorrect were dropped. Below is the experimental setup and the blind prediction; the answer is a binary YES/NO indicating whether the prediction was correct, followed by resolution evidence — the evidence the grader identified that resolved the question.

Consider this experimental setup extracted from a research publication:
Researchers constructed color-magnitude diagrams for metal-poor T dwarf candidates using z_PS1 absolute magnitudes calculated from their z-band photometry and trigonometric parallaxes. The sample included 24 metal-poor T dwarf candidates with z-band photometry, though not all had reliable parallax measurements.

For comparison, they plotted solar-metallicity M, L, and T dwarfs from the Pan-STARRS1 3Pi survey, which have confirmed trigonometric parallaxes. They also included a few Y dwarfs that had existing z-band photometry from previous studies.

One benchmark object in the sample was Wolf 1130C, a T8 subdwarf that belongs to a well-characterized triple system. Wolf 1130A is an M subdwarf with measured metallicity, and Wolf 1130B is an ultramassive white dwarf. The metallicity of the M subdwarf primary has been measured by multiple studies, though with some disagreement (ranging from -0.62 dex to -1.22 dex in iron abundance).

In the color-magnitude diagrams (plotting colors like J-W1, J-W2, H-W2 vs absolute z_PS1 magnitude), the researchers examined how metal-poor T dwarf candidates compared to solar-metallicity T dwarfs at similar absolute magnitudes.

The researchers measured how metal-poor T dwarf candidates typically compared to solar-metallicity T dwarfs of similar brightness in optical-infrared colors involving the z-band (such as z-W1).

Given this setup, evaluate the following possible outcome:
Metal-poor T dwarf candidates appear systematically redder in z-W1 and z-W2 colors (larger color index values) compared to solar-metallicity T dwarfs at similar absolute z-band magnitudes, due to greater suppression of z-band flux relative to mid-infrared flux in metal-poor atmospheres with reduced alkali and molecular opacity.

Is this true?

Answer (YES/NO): NO